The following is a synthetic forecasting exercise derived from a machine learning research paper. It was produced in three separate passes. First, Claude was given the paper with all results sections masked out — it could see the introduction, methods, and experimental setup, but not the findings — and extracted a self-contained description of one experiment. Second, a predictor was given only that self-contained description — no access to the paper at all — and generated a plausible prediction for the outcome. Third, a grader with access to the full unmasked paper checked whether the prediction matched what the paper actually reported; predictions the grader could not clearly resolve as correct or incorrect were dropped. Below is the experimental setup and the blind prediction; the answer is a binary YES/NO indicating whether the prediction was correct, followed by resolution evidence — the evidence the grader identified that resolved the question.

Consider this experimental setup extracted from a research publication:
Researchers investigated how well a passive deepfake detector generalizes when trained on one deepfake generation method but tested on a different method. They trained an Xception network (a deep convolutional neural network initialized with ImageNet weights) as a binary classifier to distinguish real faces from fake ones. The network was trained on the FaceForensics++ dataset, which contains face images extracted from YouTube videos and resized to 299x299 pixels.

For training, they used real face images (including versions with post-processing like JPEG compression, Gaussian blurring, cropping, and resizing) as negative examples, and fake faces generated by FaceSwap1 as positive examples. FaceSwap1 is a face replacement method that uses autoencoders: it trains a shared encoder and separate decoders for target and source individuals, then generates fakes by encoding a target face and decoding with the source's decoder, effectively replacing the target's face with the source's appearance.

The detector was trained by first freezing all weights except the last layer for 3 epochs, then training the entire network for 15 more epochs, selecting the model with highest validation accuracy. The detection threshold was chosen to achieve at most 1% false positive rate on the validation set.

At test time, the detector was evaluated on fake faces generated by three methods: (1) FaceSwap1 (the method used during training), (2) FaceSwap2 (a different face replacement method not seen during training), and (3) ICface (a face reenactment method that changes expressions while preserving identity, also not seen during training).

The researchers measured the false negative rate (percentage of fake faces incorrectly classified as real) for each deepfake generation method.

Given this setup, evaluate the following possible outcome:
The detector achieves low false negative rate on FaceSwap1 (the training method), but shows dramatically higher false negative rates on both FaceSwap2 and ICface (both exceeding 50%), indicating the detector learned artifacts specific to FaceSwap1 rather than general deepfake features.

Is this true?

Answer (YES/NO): YES